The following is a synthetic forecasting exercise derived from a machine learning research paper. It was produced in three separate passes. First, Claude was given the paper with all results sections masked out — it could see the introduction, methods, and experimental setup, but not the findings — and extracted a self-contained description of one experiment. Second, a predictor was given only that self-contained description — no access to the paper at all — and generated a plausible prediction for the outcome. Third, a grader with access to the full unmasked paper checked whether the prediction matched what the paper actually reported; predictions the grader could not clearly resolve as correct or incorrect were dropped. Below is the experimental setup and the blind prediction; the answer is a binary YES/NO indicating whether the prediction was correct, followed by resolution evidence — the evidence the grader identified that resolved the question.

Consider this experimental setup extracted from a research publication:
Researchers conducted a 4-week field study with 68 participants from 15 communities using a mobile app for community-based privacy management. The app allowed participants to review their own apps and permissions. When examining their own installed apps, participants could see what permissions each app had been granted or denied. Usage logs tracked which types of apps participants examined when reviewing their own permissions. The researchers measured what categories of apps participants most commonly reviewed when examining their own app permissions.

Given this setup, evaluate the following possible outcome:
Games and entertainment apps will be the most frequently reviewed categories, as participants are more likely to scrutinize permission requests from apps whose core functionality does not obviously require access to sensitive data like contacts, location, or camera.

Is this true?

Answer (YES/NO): NO